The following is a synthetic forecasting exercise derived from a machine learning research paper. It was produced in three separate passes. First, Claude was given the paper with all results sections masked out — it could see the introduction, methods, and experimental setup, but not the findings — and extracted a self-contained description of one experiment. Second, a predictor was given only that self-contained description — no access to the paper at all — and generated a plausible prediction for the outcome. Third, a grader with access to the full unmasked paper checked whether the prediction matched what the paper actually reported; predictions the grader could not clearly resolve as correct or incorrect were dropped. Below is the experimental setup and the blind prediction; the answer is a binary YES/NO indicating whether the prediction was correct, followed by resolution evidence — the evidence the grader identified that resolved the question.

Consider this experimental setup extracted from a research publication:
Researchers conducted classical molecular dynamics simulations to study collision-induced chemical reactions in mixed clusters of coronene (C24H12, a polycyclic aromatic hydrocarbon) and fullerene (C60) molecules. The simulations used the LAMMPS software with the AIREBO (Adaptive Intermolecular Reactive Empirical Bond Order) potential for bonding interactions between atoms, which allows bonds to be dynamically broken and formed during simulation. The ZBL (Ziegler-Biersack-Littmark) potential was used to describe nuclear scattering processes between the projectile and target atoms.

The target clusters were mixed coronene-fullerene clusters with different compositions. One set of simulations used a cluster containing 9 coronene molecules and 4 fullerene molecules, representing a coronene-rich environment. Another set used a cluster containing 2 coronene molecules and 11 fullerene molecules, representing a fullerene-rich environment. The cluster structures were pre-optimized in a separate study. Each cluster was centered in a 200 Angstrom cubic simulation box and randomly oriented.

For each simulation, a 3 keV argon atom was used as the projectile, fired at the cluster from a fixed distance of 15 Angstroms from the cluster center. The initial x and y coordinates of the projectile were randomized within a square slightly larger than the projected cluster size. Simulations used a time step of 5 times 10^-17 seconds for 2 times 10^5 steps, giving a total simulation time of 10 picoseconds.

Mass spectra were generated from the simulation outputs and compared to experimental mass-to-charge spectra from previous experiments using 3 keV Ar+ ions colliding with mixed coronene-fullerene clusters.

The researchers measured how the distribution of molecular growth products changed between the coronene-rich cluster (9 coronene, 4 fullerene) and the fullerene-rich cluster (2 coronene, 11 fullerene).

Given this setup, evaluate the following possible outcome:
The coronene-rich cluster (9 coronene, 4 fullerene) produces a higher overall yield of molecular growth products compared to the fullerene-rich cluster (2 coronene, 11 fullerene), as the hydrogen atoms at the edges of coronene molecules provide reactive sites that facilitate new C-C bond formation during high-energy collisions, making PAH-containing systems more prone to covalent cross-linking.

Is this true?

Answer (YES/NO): YES